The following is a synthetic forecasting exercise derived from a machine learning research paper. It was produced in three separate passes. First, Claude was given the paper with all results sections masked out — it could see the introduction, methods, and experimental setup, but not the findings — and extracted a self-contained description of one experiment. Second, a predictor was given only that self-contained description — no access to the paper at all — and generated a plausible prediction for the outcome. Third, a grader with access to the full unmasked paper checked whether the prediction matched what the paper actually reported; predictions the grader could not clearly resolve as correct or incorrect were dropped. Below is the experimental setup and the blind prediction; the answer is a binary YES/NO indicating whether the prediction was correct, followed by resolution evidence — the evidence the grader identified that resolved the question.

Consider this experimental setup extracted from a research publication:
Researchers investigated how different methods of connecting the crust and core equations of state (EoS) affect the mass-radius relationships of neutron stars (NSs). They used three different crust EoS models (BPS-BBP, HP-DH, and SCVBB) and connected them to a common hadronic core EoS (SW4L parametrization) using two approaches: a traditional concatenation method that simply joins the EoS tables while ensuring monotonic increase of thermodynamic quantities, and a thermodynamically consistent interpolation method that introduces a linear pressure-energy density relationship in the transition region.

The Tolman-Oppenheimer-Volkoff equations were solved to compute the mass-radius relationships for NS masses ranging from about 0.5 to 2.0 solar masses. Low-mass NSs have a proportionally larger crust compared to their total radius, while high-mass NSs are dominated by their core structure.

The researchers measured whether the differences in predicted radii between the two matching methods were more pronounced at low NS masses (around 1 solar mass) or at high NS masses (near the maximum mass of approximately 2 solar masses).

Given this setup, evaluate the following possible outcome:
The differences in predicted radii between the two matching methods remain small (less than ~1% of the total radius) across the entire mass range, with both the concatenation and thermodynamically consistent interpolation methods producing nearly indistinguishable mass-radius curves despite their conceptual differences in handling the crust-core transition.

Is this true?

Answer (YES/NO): NO